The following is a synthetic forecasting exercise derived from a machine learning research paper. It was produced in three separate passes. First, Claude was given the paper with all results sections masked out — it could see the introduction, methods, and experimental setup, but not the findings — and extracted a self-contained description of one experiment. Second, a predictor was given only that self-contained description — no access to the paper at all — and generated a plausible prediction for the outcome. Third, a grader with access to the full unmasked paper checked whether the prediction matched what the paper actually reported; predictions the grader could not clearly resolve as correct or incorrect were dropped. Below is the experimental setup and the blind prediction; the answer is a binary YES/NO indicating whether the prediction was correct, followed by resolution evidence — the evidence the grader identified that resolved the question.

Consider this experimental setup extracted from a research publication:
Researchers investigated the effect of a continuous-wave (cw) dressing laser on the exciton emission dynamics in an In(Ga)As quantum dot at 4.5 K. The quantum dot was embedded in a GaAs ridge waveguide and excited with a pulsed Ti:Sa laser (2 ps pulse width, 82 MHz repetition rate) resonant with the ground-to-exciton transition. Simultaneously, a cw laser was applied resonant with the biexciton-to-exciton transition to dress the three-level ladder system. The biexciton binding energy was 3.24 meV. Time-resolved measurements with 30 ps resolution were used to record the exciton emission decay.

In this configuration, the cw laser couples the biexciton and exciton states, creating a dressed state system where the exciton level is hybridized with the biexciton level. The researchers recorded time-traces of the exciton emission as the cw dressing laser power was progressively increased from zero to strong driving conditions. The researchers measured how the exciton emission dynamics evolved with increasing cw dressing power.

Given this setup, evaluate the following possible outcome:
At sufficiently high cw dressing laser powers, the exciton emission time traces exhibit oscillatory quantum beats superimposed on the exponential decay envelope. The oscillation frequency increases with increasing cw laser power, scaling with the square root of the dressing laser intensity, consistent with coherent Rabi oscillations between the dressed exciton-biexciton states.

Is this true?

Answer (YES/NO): YES